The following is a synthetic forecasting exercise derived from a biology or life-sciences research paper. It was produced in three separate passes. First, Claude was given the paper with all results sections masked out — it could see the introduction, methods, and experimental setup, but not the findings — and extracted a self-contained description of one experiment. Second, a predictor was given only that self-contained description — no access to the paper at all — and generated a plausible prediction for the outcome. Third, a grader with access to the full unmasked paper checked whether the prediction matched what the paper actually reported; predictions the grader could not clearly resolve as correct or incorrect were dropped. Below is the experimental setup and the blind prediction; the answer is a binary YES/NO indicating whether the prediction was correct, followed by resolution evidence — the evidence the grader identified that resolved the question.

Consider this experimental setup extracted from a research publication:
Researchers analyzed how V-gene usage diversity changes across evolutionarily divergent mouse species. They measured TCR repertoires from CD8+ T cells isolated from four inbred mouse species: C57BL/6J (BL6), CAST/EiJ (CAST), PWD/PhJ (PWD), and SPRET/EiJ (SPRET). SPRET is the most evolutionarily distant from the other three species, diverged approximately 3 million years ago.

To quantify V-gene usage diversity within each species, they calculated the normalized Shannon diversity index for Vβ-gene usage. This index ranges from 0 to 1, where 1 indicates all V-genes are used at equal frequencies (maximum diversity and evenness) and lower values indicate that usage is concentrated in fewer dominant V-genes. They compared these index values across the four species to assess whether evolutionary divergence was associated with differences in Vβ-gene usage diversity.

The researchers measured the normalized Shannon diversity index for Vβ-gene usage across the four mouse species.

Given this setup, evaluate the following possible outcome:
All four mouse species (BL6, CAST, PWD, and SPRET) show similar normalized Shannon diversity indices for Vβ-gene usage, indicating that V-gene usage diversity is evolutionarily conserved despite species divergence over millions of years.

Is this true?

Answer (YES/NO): NO